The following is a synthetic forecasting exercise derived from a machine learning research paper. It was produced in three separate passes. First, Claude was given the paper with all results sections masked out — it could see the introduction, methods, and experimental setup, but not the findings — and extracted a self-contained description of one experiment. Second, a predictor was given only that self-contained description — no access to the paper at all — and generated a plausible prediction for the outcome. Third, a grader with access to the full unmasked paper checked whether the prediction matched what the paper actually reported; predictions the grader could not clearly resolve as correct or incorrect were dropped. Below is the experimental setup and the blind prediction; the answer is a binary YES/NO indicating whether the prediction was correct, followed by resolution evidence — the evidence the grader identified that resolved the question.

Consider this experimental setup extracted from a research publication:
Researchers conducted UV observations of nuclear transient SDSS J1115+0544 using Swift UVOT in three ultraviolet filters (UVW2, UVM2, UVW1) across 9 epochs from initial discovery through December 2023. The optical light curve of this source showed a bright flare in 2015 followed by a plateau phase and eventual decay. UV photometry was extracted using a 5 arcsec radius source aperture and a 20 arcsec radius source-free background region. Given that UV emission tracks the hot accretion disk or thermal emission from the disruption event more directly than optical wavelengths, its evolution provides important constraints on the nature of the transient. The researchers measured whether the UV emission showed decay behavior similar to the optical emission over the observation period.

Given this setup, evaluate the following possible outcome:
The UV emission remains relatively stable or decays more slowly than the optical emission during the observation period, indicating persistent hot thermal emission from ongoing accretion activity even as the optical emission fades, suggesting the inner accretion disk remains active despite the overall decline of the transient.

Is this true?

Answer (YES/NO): NO